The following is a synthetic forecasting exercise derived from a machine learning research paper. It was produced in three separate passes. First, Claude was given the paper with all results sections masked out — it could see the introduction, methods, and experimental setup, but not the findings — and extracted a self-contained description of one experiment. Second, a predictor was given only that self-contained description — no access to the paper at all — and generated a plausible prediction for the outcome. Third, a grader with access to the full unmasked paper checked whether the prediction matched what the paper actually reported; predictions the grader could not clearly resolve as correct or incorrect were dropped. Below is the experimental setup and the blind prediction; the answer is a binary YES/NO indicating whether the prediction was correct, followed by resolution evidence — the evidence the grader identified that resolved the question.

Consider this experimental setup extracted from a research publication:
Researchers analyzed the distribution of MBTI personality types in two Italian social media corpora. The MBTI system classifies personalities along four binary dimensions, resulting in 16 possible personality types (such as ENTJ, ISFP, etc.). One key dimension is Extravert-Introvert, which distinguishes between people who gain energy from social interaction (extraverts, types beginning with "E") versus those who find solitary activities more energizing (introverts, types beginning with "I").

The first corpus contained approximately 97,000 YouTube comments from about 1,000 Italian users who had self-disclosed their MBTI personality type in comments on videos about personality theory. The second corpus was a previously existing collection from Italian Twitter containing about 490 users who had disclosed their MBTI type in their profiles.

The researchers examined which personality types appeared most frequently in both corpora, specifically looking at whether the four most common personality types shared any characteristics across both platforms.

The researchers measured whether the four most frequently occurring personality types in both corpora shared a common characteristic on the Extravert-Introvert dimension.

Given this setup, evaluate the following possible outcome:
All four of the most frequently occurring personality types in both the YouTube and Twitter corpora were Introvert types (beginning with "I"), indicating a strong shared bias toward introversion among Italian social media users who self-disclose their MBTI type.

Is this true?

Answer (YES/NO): YES